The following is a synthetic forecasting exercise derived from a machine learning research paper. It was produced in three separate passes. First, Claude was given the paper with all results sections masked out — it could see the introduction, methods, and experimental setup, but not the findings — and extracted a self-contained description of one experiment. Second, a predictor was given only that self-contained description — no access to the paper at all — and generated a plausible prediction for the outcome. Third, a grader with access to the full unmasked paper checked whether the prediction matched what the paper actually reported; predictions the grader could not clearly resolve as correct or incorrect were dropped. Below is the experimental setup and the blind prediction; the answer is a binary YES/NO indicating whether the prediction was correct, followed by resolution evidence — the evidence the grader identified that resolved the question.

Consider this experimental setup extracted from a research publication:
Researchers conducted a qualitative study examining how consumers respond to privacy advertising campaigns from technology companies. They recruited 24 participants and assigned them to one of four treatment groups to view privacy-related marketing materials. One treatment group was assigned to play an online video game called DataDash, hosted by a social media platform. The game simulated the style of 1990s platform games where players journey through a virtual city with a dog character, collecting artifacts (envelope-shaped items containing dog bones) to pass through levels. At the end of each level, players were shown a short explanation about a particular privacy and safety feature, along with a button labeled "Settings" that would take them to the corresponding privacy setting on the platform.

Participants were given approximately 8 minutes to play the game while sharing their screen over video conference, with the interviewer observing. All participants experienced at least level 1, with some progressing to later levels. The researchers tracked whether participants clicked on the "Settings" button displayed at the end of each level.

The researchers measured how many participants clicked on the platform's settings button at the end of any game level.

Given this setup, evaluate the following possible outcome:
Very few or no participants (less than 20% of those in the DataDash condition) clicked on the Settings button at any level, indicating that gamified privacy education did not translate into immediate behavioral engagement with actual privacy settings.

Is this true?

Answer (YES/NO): YES